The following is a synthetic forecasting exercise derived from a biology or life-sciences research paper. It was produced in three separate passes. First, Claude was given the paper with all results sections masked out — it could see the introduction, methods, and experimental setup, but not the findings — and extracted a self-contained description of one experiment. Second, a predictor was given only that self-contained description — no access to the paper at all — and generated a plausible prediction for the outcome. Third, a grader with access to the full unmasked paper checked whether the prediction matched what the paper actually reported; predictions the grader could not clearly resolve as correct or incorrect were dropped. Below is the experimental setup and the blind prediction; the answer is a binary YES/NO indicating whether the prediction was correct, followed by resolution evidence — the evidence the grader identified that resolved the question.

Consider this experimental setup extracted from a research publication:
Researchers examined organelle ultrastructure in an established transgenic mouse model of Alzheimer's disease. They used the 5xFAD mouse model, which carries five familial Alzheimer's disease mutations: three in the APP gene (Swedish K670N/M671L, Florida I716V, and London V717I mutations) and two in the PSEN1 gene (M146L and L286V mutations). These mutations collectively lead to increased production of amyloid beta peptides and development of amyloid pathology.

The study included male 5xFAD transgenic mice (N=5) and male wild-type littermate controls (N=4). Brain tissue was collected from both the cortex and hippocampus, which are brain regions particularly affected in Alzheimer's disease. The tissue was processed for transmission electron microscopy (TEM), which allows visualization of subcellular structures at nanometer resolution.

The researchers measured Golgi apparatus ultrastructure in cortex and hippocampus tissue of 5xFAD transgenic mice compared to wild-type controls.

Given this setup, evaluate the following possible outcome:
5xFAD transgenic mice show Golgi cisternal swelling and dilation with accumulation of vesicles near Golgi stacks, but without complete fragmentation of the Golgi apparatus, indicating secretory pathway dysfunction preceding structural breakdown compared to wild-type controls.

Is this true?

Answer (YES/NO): NO